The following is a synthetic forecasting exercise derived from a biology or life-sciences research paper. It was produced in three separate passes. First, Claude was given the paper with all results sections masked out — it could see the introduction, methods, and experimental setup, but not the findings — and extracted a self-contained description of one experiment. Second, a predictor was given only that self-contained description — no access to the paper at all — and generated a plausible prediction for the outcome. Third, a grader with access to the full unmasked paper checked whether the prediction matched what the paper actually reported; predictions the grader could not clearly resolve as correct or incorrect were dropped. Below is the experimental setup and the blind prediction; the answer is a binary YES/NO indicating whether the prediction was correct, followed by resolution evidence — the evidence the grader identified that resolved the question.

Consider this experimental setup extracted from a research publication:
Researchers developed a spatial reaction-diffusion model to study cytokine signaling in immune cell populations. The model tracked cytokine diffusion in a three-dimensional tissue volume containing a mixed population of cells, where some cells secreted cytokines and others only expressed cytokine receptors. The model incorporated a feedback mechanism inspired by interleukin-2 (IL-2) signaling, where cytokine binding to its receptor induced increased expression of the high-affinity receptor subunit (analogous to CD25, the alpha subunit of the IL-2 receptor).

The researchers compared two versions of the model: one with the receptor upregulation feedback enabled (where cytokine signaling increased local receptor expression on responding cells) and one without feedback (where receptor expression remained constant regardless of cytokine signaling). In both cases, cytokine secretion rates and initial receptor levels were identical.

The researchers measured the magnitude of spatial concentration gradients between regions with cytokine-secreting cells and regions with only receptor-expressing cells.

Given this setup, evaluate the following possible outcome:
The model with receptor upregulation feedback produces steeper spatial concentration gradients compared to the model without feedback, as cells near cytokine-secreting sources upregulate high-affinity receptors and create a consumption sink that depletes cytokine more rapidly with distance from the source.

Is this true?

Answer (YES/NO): YES